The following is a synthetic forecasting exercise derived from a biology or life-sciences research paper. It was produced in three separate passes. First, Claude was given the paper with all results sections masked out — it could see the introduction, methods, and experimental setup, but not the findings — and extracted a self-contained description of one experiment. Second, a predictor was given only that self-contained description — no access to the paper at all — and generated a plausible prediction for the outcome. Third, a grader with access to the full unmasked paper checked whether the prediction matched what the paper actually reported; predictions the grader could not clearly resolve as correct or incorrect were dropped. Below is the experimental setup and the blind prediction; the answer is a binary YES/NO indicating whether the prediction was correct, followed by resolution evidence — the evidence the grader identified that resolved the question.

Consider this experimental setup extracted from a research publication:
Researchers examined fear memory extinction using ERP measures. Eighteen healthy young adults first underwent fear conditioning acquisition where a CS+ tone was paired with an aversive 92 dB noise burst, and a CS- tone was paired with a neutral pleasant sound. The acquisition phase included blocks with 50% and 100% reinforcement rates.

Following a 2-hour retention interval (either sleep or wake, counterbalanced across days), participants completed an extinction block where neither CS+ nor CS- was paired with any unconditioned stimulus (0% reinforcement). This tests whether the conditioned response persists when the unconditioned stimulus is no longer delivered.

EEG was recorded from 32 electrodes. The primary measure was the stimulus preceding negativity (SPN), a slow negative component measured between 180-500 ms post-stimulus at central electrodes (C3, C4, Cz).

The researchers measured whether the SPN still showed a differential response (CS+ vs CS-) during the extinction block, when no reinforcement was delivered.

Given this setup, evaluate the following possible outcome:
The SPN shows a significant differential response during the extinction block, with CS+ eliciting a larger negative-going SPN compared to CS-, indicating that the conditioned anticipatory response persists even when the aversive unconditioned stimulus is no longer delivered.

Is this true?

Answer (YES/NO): NO